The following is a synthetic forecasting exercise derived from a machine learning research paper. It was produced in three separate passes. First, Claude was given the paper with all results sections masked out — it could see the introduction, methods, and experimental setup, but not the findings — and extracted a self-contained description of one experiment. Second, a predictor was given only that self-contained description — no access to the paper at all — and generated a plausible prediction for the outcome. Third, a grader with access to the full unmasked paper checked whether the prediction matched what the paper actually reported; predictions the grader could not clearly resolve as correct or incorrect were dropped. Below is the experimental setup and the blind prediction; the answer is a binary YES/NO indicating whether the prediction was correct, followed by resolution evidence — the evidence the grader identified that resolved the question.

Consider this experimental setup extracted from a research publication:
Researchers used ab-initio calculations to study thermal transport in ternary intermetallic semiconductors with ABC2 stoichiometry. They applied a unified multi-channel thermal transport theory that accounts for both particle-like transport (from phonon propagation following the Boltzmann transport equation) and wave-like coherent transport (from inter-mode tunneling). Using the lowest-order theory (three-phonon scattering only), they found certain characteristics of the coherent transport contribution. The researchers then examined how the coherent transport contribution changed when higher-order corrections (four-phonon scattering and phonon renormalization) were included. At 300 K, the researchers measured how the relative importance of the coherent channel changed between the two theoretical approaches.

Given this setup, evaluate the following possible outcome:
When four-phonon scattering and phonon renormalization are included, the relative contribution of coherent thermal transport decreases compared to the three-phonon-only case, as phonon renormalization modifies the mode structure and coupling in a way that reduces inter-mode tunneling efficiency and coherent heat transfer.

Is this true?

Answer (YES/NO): YES